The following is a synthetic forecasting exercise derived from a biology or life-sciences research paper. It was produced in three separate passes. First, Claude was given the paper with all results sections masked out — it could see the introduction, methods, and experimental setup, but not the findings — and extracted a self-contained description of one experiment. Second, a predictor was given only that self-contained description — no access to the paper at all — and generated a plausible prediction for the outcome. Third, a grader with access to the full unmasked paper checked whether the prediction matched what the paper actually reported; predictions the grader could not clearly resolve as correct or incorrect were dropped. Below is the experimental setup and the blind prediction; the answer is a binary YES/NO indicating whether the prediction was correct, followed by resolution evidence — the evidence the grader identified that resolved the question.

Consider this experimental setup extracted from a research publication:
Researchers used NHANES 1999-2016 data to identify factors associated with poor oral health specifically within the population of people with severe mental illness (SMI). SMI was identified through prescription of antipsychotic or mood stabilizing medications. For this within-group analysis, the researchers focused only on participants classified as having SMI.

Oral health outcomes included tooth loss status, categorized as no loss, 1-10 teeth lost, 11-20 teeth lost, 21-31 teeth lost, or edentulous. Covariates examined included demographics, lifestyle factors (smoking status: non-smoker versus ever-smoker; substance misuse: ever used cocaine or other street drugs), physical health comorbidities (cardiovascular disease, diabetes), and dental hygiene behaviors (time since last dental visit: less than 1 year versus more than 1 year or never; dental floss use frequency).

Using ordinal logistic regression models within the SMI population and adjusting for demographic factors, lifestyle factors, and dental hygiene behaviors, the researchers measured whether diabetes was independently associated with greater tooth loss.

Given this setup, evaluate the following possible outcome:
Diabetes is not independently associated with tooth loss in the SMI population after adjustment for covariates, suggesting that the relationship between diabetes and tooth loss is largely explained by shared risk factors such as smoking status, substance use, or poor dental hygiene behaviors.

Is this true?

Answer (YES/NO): NO